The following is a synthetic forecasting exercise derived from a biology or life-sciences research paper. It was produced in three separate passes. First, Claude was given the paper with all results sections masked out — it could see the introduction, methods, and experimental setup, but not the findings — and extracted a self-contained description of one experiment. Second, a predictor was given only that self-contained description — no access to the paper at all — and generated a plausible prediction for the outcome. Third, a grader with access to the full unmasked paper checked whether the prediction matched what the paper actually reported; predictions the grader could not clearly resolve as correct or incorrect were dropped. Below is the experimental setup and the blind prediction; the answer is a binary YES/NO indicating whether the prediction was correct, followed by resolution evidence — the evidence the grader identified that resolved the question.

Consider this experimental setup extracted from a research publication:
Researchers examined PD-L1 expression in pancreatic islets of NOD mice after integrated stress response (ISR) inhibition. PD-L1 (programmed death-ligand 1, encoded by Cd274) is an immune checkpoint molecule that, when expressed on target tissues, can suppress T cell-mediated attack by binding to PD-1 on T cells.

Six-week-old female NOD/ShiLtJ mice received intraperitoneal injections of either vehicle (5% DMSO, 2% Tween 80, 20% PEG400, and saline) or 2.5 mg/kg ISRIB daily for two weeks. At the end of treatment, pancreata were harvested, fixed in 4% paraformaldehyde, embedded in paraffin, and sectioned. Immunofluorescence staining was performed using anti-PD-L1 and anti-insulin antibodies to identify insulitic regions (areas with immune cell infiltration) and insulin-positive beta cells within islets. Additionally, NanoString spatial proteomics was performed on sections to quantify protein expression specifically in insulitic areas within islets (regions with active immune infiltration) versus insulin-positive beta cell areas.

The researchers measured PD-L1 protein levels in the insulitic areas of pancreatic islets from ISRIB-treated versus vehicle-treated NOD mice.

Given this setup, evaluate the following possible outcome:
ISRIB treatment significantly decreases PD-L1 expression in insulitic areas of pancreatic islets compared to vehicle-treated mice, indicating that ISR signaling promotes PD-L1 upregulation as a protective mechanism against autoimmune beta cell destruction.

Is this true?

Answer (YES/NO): NO